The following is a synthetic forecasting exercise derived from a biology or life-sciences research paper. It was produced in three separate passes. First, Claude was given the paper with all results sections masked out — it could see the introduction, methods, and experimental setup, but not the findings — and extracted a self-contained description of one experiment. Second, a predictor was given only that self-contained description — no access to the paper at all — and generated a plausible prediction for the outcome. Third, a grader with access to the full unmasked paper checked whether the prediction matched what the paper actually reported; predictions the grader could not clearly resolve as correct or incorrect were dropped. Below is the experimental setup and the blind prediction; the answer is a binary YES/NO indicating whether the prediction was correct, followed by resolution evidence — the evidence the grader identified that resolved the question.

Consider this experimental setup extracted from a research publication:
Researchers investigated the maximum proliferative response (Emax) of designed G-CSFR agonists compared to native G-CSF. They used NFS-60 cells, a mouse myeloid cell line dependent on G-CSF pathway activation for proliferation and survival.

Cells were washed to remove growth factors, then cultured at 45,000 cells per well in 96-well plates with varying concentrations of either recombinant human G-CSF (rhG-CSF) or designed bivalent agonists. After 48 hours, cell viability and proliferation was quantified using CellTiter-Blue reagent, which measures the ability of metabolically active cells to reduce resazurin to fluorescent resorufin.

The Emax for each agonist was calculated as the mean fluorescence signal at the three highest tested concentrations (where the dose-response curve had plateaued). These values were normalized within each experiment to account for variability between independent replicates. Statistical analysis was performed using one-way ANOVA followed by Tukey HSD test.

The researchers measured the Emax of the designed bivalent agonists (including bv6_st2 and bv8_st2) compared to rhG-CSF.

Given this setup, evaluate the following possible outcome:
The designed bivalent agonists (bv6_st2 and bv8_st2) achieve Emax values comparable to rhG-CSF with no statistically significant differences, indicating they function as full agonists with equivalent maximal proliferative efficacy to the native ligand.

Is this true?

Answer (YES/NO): YES